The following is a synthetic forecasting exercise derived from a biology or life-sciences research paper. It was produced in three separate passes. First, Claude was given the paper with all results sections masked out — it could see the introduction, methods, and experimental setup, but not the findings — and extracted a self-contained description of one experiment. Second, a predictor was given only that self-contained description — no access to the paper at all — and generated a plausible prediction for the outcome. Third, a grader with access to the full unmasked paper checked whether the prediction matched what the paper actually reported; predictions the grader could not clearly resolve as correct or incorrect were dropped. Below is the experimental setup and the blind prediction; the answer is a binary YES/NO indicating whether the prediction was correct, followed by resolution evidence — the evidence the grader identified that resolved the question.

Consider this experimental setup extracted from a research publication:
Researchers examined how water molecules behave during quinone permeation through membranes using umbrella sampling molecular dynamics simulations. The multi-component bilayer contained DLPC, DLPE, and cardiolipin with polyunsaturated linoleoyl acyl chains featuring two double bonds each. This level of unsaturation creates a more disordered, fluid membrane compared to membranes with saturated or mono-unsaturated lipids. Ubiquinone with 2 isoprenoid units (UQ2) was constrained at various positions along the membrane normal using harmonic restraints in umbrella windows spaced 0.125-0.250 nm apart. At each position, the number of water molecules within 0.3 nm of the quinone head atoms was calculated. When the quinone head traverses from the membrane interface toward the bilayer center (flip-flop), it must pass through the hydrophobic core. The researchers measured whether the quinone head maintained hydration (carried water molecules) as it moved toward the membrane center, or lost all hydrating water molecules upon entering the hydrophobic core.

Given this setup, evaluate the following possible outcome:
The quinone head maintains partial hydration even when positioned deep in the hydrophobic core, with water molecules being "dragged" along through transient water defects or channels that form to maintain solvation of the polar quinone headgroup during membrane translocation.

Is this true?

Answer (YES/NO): YES